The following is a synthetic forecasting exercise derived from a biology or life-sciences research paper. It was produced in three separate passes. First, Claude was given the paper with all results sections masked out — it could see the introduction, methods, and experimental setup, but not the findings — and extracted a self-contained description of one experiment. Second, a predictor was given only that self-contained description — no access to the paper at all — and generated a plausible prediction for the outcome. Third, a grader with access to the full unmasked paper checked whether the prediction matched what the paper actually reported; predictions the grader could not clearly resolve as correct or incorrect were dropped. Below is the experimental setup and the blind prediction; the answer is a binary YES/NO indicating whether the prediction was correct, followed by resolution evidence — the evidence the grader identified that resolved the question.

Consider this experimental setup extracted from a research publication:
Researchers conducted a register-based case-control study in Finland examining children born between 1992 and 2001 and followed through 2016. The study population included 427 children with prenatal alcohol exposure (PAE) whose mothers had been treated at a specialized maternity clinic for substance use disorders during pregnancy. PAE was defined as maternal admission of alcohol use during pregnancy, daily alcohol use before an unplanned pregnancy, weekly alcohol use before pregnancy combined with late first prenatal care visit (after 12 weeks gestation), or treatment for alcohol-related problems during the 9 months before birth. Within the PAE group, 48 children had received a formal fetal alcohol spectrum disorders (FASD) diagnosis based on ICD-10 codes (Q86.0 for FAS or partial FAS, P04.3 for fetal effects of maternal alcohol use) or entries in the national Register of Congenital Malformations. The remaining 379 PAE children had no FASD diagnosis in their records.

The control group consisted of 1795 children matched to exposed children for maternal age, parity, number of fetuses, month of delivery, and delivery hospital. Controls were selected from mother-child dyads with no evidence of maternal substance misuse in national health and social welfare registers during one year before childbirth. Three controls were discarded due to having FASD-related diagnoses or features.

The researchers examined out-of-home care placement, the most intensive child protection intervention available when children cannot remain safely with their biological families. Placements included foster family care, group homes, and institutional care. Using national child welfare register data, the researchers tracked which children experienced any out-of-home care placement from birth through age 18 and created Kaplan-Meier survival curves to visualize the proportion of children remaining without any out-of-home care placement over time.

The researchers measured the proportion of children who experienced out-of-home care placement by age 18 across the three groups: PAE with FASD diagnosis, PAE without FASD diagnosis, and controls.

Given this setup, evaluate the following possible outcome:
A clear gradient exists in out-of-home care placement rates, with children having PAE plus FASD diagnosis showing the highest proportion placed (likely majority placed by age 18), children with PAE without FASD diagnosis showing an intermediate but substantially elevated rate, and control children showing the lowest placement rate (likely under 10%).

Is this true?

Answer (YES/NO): YES